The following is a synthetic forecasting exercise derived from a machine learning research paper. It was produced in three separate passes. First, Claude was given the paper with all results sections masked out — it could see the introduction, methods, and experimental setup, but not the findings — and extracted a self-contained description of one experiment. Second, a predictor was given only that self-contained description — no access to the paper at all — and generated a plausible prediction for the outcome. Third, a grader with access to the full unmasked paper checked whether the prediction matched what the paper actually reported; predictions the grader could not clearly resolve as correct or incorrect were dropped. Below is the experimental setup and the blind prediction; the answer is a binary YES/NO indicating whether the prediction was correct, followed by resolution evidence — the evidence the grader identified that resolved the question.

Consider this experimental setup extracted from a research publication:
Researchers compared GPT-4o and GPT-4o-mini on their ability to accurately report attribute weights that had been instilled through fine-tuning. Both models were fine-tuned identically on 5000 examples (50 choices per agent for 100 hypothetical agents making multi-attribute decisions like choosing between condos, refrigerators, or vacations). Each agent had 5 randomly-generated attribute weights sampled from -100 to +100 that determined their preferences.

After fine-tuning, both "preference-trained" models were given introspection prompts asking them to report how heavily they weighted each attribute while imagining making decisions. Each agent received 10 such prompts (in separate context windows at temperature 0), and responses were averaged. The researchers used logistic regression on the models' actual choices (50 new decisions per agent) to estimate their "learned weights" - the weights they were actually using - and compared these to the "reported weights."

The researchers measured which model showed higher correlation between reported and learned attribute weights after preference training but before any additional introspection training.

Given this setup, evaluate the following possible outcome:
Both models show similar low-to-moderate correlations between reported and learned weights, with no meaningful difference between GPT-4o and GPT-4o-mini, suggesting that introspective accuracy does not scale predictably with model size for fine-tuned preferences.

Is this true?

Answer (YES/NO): YES